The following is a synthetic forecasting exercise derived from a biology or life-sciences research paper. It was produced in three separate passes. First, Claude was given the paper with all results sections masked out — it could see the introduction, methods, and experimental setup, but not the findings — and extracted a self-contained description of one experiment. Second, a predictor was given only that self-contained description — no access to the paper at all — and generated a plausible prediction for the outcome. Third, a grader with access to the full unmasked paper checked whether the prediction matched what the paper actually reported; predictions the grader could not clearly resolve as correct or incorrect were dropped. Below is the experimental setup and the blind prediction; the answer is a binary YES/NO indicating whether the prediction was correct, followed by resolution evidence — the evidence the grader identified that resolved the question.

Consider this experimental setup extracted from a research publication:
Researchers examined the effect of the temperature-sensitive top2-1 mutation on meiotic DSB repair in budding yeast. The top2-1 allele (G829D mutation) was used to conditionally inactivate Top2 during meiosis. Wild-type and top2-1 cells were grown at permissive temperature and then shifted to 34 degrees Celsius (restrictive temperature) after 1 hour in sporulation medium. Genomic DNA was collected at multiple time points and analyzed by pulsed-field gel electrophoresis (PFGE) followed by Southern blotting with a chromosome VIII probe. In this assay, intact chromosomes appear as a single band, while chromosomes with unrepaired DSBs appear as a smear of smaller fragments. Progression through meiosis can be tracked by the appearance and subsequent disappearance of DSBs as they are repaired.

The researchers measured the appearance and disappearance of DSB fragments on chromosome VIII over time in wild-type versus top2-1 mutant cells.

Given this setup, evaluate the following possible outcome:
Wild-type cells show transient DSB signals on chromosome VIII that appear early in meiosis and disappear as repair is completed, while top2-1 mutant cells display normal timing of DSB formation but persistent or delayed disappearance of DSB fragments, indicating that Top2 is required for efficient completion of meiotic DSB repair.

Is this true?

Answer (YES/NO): NO